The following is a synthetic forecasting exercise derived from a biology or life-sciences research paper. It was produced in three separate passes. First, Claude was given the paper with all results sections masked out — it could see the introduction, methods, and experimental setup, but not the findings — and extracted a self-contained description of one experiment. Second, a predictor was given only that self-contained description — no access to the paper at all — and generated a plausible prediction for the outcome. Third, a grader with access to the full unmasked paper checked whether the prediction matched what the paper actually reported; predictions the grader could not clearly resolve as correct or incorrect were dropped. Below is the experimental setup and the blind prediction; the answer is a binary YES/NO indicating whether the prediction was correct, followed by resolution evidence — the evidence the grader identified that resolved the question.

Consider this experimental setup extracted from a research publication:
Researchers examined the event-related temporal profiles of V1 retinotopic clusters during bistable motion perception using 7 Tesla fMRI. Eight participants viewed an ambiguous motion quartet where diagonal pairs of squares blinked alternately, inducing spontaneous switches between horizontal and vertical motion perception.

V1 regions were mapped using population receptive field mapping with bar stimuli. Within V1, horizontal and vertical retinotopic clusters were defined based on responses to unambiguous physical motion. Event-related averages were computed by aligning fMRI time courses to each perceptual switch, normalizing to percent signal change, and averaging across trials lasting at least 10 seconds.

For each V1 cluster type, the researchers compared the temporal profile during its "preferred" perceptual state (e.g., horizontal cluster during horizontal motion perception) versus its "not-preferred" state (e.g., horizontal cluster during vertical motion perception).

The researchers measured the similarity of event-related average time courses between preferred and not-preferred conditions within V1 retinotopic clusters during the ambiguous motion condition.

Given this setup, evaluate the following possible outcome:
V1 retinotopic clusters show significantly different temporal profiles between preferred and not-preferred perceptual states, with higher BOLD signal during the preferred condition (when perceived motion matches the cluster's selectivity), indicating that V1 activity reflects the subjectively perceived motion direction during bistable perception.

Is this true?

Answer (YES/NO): NO